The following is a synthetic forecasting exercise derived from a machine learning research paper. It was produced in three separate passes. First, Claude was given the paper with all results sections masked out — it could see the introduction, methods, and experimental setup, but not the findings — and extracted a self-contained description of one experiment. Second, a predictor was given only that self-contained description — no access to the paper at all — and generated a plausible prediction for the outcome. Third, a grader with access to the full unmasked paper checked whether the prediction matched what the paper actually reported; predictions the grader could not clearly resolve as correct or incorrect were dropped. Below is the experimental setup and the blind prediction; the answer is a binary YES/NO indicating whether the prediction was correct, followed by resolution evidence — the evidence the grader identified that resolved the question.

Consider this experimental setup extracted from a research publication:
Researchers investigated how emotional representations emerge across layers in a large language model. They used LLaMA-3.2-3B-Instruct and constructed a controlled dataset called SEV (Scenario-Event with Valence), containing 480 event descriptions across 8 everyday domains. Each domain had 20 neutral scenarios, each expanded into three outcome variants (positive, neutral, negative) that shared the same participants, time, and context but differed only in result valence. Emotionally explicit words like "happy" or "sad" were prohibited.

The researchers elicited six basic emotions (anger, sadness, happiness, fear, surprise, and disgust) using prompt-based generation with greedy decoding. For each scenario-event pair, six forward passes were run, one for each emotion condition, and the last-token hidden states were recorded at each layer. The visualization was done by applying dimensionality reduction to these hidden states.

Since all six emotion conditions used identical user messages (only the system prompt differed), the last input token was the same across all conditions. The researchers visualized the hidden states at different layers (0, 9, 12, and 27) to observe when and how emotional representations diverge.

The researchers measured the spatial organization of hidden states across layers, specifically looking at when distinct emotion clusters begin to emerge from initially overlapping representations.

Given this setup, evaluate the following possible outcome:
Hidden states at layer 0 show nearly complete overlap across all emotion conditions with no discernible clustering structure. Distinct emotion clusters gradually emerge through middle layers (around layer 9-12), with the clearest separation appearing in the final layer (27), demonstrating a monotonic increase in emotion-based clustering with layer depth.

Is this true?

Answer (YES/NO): NO